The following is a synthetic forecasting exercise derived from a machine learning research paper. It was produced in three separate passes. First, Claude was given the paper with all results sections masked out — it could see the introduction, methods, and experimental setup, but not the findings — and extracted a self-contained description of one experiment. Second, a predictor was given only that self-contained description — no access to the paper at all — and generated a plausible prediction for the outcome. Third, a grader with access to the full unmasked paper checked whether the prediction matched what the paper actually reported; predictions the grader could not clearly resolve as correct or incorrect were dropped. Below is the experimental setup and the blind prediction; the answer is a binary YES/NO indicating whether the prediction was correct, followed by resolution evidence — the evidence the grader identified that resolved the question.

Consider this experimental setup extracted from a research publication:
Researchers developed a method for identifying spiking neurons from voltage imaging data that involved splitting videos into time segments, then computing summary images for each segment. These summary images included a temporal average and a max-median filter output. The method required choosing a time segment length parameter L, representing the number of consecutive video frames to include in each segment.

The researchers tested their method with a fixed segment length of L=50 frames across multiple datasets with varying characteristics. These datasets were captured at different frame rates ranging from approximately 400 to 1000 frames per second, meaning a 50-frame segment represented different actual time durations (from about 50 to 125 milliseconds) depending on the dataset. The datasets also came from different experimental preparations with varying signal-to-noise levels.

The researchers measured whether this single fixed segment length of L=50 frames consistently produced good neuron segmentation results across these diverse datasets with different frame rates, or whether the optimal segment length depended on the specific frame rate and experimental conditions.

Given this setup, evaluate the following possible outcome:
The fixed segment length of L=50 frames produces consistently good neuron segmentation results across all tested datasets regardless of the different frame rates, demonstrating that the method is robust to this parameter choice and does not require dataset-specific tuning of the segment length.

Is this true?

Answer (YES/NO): YES